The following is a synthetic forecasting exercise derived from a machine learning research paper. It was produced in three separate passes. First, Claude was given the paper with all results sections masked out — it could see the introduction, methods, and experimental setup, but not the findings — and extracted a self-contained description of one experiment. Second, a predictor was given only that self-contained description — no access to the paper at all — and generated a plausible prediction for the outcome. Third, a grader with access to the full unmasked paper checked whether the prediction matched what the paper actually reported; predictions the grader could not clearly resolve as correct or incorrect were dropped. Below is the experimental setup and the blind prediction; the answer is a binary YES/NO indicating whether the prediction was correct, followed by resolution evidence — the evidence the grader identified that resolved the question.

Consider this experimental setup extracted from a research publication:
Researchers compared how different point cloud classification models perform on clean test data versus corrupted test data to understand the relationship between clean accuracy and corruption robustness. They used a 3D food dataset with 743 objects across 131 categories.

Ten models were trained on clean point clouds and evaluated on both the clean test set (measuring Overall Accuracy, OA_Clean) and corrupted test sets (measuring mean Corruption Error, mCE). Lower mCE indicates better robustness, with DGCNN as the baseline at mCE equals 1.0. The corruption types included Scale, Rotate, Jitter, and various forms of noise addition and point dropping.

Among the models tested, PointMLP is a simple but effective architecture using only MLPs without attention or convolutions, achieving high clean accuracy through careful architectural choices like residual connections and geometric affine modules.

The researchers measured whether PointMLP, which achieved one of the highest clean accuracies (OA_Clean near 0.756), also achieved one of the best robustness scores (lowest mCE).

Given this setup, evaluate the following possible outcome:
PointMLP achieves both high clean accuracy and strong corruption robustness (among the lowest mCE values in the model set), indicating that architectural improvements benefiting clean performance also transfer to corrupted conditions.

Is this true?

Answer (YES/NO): NO